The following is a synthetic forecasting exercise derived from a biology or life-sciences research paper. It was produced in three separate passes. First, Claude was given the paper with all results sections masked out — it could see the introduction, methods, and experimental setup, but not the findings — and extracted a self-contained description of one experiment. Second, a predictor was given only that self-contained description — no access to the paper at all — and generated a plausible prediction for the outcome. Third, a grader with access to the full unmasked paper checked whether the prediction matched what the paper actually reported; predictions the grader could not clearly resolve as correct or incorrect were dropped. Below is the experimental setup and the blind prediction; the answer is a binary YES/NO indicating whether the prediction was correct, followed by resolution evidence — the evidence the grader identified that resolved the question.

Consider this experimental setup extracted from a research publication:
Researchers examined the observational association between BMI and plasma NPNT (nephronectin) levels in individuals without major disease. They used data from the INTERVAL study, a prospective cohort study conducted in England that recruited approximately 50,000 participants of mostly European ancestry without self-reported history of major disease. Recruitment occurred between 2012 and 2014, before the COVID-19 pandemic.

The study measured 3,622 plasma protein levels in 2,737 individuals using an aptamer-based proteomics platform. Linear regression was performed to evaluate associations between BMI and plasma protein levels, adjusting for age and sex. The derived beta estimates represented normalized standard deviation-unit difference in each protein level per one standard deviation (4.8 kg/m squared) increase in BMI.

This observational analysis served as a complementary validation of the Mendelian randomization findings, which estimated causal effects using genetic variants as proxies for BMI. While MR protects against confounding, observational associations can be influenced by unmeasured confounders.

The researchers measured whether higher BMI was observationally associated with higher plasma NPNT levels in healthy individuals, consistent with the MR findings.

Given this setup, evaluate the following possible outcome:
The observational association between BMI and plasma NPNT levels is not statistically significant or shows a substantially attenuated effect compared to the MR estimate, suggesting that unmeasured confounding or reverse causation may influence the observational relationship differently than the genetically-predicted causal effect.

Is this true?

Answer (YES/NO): NO